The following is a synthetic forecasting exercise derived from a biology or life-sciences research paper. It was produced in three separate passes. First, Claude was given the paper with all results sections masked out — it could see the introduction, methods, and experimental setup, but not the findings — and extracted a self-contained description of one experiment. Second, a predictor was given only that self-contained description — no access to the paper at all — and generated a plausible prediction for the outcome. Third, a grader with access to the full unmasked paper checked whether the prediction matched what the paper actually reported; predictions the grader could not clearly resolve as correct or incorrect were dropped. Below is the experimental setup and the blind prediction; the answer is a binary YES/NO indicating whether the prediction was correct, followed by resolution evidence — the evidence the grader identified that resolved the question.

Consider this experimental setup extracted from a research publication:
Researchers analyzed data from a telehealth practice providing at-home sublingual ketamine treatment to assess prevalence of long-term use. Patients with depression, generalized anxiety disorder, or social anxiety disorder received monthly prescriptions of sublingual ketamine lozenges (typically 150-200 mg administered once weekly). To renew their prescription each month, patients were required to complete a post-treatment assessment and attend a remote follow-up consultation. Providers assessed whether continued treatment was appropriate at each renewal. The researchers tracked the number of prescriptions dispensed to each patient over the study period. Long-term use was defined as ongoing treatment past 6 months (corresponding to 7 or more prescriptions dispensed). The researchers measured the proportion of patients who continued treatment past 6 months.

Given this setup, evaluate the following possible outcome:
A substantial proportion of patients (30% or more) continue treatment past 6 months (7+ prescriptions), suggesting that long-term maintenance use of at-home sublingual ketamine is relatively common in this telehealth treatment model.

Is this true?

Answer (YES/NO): NO